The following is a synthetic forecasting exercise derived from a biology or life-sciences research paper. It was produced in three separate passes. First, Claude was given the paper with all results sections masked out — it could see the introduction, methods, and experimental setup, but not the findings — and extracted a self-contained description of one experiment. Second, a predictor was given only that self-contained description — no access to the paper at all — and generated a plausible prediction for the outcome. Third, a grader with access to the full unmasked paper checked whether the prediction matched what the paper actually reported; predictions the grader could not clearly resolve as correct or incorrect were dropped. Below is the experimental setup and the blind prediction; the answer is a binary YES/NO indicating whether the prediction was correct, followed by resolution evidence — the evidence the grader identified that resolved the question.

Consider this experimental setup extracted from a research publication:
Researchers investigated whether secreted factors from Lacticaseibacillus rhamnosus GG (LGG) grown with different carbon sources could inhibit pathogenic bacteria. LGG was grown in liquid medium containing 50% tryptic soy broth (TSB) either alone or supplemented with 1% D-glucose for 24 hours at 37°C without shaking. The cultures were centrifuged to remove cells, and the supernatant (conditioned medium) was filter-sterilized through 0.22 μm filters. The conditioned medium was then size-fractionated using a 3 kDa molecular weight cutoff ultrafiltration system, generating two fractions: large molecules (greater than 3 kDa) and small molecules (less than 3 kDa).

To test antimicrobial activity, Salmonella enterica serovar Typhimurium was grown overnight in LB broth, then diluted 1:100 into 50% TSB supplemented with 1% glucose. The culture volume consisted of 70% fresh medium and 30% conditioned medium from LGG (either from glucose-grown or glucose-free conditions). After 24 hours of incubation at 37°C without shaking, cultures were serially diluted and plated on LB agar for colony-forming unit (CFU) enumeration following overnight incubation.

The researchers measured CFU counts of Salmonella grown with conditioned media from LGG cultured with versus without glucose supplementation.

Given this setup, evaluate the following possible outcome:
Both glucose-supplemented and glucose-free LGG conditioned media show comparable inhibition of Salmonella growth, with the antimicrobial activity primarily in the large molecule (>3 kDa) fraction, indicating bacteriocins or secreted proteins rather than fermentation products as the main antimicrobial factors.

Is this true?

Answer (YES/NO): NO